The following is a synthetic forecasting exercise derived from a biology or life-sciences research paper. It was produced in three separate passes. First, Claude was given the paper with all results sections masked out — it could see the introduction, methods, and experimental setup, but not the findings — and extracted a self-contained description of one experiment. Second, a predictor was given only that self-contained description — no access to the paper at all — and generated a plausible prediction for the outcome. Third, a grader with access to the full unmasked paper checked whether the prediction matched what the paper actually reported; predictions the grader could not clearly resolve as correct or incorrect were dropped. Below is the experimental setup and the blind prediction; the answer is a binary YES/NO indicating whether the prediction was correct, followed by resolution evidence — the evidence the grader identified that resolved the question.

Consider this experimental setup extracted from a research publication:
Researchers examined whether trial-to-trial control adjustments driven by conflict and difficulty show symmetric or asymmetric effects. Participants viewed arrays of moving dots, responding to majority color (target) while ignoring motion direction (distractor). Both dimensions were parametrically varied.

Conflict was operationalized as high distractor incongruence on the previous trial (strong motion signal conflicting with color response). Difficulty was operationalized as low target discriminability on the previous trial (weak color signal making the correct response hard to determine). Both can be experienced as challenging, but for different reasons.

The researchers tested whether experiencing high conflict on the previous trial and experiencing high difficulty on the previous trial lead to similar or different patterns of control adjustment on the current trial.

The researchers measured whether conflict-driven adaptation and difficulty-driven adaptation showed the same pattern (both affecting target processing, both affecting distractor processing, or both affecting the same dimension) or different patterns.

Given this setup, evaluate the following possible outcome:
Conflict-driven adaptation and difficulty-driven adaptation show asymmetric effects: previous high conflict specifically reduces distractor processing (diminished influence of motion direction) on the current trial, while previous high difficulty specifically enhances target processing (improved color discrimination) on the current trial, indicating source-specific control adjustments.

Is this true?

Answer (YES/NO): NO